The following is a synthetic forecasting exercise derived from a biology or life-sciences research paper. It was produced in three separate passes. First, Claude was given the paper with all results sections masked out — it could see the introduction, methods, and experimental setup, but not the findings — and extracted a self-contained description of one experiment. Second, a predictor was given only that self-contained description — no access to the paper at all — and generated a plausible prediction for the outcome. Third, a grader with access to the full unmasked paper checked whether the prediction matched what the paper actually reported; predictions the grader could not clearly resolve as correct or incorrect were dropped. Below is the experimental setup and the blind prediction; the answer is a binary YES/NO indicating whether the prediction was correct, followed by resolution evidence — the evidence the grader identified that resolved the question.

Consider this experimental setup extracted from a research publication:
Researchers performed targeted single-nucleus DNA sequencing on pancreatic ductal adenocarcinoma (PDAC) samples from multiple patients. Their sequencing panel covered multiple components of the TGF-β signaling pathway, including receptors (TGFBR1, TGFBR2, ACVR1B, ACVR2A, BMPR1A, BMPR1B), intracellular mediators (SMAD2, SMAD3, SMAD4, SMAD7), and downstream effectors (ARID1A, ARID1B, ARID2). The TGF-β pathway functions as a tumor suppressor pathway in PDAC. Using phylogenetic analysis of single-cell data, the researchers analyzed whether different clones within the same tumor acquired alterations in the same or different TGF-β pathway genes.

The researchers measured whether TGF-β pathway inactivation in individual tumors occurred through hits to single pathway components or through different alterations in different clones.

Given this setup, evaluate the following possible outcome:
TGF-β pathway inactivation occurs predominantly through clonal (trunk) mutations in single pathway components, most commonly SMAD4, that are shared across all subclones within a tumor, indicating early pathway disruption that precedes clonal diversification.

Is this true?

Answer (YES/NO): NO